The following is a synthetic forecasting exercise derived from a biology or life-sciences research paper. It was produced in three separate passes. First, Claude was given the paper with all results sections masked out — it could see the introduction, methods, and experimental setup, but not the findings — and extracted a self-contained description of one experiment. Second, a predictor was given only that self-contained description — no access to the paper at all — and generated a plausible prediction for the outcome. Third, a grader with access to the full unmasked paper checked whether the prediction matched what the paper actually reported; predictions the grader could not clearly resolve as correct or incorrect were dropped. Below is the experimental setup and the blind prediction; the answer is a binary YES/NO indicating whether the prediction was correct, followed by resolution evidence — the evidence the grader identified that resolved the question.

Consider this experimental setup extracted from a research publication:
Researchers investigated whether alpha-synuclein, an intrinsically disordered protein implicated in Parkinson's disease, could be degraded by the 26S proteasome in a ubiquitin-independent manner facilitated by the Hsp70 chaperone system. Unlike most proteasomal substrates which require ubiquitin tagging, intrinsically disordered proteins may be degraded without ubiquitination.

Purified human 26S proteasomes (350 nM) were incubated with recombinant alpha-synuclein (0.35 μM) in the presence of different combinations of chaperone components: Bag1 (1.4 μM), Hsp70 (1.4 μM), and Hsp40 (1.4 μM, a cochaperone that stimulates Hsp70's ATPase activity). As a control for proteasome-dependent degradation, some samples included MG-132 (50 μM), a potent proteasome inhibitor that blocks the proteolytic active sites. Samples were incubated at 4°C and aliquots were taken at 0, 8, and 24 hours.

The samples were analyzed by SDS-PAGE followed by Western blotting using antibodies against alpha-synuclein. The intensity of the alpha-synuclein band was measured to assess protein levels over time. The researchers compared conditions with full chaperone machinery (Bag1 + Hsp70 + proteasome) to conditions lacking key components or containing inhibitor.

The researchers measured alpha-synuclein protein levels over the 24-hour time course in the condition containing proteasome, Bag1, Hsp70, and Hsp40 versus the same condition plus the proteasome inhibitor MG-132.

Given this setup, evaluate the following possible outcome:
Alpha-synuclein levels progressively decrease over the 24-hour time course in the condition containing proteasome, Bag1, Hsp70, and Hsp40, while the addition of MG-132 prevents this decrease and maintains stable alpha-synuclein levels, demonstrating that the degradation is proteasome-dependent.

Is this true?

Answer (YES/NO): YES